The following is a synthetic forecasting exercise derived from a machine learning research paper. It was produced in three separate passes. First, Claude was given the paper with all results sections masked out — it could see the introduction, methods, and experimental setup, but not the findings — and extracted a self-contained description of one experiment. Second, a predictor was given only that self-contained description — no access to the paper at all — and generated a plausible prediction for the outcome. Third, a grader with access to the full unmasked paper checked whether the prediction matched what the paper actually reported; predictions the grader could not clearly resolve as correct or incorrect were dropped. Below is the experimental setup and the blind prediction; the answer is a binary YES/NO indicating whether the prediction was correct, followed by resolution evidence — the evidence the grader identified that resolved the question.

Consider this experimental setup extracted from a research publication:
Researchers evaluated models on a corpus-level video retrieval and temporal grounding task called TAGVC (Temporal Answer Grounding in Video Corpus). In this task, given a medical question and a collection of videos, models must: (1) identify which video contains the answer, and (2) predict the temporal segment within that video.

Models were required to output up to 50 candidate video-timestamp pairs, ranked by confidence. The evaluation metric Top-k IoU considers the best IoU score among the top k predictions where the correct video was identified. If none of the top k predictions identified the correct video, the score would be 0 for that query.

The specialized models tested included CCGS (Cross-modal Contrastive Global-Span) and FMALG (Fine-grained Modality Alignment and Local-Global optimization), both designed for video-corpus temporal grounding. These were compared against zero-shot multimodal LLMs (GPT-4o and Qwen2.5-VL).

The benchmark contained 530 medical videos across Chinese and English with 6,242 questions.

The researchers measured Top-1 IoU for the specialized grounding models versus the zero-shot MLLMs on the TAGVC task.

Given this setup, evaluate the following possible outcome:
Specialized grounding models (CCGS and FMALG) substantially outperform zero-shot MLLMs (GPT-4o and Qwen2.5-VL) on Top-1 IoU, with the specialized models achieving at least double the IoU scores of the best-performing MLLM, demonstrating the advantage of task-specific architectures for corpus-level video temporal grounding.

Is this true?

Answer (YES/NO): NO